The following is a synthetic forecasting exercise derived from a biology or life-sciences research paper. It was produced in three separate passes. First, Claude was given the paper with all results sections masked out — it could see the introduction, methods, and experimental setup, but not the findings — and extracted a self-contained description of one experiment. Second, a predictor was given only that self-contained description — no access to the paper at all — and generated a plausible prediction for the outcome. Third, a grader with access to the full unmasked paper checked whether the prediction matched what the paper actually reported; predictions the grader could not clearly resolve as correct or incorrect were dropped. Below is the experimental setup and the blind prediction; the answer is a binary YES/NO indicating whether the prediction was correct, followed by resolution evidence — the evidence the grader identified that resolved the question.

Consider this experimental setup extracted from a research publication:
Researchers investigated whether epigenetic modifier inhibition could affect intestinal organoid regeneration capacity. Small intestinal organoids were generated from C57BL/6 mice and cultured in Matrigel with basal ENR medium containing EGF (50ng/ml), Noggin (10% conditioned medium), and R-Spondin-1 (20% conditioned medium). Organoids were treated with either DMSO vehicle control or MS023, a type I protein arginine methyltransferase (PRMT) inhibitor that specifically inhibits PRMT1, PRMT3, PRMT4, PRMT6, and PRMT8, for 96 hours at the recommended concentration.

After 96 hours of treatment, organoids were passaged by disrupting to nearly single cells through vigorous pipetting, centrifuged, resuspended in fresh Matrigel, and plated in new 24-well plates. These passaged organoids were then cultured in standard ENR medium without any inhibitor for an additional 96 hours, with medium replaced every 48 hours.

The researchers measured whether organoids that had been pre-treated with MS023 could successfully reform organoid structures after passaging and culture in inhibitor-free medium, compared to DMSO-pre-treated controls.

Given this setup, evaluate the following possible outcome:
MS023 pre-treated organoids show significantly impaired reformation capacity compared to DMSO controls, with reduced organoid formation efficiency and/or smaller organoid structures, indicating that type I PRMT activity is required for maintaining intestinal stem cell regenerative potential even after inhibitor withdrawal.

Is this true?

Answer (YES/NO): NO